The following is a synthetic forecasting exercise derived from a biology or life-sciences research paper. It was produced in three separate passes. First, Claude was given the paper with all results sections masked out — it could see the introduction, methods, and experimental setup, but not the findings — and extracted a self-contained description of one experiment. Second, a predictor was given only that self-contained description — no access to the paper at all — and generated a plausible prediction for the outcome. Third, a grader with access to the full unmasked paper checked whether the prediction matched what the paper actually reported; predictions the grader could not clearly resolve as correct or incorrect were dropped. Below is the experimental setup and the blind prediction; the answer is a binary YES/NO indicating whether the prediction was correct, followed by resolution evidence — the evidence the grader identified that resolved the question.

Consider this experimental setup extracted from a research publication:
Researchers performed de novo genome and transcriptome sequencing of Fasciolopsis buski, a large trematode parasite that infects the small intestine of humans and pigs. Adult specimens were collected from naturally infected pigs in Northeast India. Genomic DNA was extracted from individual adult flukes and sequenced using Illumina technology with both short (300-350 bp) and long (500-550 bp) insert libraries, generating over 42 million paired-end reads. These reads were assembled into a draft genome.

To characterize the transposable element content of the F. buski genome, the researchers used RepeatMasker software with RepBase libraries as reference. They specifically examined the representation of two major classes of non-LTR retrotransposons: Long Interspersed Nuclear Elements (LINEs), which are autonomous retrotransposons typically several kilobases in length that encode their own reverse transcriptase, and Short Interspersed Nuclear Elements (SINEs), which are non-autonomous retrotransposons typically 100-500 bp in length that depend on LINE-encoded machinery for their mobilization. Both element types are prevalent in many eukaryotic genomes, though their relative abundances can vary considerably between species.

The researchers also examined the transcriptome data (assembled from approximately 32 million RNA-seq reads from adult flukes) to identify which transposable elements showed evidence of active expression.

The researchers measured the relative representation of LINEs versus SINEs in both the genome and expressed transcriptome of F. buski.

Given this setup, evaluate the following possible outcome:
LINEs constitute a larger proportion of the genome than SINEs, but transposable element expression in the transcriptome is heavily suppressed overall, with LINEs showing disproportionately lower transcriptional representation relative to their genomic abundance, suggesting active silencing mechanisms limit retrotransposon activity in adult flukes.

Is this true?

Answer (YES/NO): NO